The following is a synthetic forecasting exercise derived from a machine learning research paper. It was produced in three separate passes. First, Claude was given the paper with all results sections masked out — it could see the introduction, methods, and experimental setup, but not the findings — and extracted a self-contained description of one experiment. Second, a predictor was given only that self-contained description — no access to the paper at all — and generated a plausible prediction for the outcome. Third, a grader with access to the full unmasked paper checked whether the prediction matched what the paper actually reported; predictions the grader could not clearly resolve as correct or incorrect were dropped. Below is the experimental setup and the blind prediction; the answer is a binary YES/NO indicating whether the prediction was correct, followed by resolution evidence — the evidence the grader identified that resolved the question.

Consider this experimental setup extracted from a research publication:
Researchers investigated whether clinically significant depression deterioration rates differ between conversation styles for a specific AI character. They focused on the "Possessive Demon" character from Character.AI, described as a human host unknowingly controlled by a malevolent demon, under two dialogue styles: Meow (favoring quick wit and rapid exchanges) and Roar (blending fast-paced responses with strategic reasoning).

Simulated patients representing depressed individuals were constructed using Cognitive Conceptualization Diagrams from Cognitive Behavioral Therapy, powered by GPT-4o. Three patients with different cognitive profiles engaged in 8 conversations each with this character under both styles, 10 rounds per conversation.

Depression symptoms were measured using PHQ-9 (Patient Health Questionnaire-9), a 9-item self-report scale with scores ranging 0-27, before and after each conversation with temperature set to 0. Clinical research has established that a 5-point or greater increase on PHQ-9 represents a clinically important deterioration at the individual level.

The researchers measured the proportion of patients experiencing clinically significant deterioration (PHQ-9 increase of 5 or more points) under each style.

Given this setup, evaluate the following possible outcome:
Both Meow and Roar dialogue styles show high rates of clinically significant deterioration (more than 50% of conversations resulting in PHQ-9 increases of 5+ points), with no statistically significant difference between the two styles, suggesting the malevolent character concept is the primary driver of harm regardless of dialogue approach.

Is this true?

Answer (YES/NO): NO